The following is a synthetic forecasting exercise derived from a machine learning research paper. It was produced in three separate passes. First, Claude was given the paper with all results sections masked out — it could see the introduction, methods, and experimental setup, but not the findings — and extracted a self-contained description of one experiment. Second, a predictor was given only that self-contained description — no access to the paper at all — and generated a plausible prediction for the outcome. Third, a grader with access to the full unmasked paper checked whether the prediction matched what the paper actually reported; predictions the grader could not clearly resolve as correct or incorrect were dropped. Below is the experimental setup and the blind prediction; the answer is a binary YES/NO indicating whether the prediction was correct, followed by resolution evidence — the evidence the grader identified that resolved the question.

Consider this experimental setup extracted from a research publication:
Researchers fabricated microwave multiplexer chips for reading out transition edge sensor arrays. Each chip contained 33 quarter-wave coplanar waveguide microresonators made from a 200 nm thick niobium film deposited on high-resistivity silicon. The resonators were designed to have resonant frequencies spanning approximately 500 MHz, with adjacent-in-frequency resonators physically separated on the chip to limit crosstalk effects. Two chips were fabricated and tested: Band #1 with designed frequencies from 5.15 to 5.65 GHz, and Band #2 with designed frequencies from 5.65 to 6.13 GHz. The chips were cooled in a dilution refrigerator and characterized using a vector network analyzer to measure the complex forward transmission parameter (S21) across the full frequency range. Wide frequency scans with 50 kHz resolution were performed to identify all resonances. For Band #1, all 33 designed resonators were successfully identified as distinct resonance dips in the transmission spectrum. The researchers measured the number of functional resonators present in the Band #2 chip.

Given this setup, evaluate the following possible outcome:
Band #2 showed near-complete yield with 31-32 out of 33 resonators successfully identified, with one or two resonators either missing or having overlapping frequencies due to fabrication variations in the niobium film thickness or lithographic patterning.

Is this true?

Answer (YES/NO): YES